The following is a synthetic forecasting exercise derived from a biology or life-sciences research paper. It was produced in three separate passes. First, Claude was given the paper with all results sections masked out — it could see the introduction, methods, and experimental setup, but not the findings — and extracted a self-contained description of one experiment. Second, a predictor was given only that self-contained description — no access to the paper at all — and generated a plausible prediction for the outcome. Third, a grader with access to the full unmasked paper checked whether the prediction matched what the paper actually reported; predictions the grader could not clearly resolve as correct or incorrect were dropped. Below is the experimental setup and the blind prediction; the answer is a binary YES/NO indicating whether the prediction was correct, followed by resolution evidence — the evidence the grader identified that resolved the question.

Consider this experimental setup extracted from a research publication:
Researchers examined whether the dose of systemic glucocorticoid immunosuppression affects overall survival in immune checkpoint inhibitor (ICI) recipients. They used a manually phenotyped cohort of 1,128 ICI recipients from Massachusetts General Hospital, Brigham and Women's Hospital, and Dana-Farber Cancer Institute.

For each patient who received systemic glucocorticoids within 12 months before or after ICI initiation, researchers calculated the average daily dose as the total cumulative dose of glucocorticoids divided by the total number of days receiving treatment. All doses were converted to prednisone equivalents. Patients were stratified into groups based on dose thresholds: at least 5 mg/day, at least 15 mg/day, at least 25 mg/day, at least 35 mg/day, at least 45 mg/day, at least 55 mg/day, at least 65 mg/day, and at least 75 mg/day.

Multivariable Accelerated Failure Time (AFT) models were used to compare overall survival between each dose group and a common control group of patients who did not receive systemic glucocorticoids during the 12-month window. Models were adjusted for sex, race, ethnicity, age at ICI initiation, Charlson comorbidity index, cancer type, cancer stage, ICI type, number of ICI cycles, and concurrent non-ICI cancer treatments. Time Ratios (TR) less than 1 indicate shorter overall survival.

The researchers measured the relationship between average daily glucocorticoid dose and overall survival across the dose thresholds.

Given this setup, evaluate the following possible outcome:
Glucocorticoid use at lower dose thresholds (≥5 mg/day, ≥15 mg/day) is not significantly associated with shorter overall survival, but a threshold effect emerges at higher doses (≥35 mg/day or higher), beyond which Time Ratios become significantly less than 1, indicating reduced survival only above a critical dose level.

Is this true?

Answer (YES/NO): NO